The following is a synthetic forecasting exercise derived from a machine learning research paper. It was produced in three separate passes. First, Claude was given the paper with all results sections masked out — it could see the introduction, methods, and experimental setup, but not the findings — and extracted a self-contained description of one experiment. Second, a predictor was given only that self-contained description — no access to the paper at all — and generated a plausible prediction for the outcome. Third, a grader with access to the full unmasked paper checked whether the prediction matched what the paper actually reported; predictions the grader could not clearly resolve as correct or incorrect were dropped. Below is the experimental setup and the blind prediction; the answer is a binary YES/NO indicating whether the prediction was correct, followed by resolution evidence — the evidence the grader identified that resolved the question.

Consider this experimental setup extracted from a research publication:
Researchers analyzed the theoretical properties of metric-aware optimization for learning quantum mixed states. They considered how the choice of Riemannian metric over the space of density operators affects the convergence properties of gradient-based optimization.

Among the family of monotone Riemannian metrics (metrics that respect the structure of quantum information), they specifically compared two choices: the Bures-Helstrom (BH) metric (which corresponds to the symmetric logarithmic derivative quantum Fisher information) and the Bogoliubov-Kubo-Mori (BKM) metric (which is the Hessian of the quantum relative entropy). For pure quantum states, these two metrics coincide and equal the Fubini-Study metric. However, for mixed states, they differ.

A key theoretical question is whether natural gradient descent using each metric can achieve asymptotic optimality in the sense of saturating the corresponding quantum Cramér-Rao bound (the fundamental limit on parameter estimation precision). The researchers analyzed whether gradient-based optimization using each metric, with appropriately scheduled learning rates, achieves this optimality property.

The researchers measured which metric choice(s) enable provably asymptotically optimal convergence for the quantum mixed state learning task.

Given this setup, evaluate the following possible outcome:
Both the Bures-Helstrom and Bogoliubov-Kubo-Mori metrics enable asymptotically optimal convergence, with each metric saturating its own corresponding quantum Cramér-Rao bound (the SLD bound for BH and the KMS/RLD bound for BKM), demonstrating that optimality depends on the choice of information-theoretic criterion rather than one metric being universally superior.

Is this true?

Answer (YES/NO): NO